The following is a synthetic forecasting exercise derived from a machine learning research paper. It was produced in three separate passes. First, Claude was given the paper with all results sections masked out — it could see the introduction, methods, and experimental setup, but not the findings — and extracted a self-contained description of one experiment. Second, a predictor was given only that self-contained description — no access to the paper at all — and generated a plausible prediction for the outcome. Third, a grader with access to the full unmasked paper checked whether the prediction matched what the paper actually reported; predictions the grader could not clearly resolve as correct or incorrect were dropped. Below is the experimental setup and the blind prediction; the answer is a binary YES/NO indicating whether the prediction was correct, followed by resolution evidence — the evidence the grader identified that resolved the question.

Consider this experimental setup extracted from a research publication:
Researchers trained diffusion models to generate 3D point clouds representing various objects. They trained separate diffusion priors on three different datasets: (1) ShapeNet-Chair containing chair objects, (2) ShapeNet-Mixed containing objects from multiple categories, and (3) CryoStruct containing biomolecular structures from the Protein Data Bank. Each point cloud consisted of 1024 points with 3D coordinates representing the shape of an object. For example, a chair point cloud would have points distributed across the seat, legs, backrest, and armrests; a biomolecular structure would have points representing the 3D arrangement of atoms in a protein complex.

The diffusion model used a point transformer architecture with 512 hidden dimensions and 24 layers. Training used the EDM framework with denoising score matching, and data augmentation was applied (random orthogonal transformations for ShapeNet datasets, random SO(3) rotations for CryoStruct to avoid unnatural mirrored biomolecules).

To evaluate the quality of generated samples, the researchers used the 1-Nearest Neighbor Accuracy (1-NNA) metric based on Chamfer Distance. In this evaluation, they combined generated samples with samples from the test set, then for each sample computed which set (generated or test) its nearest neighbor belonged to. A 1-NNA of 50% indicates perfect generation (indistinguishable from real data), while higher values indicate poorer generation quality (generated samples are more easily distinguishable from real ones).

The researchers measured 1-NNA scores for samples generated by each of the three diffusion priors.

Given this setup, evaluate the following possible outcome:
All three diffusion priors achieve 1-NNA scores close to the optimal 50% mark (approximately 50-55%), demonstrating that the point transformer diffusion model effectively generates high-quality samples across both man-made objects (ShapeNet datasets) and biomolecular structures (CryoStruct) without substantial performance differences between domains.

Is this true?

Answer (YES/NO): NO